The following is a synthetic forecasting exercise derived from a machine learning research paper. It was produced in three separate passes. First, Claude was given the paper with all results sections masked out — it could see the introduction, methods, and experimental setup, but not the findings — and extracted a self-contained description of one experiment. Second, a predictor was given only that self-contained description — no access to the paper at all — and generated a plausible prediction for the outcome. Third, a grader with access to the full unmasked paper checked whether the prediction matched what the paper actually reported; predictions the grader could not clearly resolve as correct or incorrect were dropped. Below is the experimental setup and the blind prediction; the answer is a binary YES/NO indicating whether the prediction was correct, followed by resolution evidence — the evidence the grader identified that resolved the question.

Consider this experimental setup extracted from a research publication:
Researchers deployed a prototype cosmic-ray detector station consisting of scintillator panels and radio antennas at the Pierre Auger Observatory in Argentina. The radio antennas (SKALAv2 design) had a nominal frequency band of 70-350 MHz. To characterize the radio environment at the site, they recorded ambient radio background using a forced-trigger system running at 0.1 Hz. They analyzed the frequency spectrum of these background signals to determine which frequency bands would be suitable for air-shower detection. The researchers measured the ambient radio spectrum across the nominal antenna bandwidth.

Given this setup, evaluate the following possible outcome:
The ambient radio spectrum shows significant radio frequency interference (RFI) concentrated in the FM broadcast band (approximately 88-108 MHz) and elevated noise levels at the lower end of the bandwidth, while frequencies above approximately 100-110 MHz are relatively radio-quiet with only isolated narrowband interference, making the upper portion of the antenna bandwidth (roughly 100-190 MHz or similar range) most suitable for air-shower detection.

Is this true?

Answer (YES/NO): NO